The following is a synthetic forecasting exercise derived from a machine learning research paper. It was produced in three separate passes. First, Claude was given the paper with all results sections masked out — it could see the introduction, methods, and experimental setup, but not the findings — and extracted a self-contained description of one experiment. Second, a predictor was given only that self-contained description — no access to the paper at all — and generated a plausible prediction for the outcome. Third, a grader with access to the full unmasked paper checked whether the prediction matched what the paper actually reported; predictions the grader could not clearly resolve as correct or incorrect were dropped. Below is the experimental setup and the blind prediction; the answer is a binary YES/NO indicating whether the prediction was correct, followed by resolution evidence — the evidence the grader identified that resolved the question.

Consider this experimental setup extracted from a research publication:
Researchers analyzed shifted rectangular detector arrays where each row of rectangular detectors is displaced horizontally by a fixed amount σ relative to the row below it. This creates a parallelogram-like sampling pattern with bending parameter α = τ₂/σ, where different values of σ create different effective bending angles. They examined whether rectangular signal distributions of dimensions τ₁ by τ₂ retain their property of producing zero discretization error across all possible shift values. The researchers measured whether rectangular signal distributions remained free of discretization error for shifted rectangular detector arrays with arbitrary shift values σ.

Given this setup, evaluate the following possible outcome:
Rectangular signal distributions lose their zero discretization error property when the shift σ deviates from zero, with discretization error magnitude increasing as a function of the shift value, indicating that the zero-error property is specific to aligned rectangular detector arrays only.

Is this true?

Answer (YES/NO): NO